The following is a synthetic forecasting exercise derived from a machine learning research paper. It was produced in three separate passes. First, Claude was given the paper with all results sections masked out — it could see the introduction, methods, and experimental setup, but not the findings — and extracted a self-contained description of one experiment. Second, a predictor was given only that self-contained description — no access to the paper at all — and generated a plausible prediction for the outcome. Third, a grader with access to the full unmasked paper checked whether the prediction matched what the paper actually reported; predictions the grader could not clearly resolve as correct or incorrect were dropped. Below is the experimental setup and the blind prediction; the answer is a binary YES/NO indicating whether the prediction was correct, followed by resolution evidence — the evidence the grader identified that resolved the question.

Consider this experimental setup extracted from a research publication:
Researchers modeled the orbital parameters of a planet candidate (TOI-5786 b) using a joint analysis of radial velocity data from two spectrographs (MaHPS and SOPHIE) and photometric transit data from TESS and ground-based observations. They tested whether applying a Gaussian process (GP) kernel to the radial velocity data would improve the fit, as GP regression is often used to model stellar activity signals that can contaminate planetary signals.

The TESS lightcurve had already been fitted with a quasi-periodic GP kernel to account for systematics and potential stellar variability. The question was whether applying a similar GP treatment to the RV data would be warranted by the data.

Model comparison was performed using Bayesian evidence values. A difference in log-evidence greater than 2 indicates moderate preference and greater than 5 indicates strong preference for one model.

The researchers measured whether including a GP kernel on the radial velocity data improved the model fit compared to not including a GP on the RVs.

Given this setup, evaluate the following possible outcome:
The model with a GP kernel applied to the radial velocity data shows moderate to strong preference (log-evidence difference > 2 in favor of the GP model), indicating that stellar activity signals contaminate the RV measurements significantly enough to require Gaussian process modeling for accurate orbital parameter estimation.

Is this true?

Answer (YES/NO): NO